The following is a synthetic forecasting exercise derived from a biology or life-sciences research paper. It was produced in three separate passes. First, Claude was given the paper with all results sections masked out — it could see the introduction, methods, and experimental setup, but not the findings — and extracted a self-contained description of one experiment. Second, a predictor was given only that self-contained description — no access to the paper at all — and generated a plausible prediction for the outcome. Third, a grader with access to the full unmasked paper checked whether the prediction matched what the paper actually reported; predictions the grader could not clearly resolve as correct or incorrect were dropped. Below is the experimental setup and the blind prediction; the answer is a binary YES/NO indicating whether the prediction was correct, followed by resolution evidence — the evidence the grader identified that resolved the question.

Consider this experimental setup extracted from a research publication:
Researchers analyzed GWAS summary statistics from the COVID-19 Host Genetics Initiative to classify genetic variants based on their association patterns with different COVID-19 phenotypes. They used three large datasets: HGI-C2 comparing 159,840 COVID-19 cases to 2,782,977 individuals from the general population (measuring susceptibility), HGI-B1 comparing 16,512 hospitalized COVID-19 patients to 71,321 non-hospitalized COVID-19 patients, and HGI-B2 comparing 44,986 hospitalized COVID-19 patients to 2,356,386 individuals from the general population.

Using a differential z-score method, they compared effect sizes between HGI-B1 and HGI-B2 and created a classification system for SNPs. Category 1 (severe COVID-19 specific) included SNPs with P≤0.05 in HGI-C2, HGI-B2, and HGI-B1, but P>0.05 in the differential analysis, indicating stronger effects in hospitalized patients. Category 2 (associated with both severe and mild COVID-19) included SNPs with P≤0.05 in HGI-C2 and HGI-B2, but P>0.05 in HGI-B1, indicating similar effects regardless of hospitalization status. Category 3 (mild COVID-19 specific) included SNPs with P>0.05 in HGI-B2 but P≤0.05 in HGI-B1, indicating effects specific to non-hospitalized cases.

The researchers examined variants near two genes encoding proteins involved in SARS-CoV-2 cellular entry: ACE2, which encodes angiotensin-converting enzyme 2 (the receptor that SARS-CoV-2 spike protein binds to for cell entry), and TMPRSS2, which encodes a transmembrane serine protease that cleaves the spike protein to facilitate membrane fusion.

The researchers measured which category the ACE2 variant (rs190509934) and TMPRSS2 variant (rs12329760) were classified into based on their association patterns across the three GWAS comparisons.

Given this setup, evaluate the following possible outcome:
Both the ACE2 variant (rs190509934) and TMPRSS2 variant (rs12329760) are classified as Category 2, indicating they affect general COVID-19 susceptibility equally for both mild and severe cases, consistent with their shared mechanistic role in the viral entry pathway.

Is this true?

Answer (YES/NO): NO